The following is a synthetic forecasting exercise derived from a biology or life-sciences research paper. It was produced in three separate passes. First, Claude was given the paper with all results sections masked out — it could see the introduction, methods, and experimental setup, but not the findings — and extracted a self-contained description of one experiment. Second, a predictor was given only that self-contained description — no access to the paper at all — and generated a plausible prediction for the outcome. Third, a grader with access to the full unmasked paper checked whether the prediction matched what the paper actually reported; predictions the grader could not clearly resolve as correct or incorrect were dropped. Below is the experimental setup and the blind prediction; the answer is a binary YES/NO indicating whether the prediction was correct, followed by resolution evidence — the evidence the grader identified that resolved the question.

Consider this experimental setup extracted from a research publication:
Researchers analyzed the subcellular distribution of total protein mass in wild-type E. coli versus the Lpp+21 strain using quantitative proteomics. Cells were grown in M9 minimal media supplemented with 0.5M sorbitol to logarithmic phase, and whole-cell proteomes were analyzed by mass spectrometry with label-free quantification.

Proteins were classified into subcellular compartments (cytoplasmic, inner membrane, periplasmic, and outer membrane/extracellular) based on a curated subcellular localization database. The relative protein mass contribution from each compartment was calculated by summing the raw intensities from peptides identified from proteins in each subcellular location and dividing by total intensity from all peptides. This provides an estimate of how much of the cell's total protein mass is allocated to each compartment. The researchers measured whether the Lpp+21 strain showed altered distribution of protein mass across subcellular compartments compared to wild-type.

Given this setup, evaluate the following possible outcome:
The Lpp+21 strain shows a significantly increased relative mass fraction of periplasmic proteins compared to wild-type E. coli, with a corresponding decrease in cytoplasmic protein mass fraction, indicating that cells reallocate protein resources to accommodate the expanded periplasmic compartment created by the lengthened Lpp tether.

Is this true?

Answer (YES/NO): NO